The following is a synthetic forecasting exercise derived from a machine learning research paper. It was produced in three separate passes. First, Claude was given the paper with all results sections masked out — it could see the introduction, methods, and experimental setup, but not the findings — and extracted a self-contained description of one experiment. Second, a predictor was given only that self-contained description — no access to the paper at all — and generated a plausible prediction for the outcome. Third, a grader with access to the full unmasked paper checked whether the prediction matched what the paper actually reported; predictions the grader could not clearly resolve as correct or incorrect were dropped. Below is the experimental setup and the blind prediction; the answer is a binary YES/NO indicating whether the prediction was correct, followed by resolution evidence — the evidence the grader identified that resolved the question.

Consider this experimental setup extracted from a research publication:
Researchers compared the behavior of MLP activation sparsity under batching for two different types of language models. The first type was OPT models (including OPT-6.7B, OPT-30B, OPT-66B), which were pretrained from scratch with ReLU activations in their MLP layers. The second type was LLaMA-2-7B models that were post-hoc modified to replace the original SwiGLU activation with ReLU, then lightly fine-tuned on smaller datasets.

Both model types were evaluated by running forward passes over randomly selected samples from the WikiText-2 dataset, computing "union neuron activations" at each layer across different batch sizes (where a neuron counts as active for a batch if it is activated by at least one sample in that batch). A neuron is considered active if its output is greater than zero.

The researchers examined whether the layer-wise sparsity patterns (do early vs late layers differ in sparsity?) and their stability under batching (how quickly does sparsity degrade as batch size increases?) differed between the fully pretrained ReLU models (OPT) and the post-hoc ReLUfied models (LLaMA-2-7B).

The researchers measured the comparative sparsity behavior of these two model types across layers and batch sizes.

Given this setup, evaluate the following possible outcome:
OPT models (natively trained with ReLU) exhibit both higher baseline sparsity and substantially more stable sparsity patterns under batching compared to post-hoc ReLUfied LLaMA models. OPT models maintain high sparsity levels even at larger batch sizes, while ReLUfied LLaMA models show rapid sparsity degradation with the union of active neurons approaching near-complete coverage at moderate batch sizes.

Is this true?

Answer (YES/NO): NO